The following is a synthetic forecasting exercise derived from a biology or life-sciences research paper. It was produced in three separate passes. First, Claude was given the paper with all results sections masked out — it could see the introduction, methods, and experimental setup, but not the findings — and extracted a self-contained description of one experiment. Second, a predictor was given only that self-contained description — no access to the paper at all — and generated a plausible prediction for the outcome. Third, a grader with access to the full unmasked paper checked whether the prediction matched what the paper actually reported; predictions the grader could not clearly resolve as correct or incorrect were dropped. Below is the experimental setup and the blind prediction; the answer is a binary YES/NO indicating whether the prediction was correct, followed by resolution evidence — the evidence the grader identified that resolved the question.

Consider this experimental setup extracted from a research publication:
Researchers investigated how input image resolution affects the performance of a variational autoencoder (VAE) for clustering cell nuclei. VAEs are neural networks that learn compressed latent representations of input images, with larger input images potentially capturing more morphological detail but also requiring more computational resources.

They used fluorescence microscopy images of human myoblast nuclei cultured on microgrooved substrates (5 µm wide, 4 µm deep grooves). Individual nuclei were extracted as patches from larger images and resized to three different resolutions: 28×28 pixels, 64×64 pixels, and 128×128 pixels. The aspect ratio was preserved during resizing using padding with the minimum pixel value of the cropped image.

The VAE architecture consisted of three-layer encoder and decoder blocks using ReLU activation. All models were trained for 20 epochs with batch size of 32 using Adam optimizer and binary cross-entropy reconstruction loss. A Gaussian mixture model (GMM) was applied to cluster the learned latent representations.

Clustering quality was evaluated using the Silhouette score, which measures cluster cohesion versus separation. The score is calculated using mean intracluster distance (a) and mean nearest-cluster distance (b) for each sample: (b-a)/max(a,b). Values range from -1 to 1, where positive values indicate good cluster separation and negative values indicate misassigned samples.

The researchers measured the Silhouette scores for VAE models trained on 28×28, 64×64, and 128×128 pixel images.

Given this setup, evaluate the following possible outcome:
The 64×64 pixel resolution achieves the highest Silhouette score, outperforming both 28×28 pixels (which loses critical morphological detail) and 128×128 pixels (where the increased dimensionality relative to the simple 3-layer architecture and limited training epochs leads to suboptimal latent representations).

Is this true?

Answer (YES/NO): YES